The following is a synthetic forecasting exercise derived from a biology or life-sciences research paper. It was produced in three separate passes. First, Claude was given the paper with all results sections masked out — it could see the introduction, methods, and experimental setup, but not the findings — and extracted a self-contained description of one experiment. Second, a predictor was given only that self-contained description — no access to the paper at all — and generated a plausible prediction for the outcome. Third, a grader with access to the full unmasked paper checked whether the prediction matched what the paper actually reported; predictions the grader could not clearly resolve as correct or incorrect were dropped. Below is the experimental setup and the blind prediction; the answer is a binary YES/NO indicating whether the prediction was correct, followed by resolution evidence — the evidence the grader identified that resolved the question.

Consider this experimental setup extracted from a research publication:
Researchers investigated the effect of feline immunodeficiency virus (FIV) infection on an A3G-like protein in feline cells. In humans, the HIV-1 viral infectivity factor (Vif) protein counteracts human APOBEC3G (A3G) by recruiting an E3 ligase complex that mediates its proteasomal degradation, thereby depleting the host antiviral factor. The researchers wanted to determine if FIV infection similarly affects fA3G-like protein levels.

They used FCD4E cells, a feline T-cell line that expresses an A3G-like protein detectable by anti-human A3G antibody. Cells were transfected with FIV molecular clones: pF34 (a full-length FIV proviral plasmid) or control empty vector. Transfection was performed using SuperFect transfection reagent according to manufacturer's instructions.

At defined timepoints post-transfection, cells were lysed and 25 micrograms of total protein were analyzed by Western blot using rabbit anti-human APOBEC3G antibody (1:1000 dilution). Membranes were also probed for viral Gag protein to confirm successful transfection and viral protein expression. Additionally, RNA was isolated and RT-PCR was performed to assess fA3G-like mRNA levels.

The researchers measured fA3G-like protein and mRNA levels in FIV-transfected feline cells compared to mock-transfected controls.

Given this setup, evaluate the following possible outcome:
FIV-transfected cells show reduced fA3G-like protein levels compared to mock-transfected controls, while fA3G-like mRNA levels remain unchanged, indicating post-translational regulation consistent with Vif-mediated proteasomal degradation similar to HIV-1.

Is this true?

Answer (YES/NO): NO